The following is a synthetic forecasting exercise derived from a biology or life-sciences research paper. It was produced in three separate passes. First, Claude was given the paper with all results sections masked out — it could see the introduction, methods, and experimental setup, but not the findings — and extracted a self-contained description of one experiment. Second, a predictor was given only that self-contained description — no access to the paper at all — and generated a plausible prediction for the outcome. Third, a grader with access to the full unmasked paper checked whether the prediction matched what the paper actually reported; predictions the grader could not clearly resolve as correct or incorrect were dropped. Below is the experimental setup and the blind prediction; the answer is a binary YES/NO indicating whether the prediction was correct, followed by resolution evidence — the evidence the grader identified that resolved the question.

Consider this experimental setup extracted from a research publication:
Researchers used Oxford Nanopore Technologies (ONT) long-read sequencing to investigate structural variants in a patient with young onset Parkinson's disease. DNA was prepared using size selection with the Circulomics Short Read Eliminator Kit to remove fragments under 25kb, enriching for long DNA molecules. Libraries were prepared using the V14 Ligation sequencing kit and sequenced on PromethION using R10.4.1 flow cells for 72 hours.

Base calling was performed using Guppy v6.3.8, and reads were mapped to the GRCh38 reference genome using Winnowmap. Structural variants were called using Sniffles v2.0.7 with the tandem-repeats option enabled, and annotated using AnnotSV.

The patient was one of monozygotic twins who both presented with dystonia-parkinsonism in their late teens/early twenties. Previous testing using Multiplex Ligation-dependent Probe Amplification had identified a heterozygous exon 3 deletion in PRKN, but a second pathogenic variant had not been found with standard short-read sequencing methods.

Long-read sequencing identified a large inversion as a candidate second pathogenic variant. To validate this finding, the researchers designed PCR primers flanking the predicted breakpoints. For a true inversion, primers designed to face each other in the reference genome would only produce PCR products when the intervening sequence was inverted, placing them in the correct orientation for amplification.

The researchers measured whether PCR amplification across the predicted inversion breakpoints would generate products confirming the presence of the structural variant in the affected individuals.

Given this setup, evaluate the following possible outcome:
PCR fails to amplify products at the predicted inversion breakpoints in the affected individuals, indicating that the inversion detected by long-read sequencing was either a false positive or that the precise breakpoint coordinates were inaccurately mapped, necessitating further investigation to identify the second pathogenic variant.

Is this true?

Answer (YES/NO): NO